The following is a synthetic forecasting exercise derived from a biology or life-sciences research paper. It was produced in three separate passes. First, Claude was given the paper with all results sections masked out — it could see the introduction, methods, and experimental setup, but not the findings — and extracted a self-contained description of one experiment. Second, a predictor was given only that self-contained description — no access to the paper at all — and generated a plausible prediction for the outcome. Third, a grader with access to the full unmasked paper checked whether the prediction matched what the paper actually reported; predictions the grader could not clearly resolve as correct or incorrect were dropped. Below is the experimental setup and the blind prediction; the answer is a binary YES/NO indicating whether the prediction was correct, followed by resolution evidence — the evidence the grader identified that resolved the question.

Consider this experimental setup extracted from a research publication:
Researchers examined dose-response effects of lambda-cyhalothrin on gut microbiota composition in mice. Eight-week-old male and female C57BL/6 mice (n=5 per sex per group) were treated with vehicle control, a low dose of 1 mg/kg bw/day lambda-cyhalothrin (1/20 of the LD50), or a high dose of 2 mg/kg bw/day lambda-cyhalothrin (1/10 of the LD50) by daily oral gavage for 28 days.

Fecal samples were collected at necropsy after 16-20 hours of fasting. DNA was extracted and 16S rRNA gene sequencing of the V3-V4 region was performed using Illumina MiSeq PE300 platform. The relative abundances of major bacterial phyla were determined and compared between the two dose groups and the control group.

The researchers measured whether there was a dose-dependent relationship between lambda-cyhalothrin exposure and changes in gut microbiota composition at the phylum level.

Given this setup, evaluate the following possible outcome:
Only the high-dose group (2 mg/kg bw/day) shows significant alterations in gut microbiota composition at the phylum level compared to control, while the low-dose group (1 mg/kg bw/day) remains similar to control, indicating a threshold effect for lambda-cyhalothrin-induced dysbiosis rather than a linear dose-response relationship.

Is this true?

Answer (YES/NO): NO